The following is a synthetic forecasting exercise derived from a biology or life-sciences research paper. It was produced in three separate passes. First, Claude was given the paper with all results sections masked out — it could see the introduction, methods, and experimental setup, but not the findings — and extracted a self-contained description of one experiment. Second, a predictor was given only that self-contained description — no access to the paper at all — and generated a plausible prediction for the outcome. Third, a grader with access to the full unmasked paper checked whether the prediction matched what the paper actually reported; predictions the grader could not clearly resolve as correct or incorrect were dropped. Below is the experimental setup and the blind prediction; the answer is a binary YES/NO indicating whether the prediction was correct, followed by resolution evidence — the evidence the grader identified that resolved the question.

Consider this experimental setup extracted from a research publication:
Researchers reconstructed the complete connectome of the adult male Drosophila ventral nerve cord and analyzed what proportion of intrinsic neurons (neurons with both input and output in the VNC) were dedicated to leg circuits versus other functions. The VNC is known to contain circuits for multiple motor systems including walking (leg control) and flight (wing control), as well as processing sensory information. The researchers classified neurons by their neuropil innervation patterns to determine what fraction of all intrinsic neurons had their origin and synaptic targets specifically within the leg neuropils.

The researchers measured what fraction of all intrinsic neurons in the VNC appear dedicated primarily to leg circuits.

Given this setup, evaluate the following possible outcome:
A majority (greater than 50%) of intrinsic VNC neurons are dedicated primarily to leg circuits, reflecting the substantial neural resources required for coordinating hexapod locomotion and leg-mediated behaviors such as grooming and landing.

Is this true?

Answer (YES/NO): YES